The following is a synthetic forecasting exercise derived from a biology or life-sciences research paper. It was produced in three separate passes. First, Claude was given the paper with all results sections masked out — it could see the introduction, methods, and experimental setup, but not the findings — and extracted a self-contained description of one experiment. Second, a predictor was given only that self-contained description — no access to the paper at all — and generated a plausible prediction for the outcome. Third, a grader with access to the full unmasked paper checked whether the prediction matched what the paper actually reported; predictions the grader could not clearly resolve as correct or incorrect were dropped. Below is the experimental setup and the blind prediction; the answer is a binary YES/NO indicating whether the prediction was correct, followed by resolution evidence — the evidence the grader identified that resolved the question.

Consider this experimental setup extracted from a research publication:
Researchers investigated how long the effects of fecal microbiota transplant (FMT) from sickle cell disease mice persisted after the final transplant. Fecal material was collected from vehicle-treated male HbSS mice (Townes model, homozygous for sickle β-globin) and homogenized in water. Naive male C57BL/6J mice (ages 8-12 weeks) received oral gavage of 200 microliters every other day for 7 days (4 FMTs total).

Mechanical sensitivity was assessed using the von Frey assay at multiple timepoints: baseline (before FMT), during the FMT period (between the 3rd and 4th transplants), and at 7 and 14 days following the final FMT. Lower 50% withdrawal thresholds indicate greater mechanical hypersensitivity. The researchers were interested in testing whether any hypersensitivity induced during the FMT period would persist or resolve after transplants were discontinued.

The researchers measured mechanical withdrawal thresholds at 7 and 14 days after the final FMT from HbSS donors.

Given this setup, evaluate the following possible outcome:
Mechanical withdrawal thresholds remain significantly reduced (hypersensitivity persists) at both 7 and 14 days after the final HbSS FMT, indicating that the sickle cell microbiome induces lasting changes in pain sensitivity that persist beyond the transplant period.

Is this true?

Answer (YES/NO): NO